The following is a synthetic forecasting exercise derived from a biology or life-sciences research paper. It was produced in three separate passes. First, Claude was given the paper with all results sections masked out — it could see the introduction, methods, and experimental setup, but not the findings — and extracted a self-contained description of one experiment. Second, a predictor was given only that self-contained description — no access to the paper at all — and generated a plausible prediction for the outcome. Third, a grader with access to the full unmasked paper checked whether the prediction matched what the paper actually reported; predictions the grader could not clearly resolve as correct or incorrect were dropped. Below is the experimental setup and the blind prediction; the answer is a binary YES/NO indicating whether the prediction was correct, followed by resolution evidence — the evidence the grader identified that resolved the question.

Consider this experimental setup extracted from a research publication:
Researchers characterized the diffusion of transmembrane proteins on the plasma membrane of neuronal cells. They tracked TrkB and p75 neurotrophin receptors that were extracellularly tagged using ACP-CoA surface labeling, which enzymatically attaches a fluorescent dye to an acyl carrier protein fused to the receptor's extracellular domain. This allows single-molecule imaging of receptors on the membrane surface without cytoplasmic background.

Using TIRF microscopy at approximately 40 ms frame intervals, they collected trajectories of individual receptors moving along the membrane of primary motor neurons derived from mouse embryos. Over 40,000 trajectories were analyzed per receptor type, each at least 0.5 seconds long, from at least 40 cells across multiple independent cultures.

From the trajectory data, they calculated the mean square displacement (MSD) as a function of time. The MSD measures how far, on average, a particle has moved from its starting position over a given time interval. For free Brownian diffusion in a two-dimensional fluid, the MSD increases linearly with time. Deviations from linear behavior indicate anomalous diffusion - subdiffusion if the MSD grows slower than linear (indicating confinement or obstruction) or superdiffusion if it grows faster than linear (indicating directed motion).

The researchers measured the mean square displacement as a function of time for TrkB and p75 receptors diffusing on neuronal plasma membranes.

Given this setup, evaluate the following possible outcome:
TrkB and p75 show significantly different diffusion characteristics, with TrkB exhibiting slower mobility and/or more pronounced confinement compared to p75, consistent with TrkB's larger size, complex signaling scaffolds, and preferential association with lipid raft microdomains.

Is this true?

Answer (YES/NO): NO